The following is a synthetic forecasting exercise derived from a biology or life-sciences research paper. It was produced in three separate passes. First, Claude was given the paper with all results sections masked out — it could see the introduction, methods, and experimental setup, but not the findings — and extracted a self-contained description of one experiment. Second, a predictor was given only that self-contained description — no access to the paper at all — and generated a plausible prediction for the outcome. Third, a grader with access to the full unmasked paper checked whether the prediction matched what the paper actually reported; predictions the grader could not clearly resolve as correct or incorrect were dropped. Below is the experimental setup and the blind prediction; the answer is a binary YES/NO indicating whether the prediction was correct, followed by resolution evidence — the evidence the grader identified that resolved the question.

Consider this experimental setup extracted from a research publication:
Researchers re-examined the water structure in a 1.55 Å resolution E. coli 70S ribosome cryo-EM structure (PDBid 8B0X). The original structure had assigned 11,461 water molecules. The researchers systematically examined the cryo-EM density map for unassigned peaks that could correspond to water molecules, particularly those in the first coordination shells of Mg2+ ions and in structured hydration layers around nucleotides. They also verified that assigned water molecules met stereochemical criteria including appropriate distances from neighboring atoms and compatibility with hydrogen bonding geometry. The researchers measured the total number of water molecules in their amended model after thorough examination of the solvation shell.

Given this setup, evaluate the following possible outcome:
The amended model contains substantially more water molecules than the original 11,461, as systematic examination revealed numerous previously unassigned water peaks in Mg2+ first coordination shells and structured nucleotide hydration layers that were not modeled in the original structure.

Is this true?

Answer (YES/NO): YES